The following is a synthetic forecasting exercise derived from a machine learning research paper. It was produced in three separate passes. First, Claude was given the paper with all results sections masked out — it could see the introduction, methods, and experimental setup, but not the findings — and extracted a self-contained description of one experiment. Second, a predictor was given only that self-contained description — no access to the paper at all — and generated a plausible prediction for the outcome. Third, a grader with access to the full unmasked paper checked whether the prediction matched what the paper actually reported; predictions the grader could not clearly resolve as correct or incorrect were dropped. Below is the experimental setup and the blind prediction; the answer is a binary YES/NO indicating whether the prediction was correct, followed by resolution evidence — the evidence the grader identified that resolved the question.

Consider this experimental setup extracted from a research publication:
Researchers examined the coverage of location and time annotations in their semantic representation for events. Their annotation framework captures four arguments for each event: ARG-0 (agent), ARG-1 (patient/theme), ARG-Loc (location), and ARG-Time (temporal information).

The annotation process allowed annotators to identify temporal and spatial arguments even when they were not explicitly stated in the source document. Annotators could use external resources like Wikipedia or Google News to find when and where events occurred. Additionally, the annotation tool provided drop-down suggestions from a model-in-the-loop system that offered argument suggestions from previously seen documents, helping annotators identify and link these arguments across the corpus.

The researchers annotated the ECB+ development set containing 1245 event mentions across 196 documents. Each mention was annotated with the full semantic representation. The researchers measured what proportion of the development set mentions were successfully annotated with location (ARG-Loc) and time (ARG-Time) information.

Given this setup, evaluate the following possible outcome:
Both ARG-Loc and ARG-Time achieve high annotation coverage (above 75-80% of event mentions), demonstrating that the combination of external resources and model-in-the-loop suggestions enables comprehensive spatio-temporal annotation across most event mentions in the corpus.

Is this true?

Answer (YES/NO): YES